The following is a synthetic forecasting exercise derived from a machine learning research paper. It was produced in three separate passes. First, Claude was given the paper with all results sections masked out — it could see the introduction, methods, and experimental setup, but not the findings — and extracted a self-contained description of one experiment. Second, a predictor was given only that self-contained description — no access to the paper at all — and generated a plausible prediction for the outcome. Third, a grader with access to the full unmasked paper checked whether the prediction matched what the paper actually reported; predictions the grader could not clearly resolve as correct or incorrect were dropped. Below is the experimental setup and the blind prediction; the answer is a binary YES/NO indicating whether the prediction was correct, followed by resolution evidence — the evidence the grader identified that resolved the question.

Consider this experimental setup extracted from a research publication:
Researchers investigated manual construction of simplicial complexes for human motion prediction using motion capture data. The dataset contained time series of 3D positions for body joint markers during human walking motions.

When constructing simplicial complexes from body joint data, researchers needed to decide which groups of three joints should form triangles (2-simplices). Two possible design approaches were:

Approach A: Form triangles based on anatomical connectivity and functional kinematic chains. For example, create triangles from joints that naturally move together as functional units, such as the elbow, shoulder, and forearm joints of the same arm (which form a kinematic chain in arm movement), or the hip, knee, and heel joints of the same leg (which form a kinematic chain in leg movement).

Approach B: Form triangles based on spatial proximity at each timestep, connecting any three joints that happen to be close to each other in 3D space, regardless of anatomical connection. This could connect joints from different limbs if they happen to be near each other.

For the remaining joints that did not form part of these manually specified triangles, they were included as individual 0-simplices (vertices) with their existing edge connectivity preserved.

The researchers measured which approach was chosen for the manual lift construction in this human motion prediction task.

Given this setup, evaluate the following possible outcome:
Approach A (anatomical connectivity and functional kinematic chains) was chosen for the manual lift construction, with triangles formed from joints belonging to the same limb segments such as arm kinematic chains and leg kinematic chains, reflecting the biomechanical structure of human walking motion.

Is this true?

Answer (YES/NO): YES